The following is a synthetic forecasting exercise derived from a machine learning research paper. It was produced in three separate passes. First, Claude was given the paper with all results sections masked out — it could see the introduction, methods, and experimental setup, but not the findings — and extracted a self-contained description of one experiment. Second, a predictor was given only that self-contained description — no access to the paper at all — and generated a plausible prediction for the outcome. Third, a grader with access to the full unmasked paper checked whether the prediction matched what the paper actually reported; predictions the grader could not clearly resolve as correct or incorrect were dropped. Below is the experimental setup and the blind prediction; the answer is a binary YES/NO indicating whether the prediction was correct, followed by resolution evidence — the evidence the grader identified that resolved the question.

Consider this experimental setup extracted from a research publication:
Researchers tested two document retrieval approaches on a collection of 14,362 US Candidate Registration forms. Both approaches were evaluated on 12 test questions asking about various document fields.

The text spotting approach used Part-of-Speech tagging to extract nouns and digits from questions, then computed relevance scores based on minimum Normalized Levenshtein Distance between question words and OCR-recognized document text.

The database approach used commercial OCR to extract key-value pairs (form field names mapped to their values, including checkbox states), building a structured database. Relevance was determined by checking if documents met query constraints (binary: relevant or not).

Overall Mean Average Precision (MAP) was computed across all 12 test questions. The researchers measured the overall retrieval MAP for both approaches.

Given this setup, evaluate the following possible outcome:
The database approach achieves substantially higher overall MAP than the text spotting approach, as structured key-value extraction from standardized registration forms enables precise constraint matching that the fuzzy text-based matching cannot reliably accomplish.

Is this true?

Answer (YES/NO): NO